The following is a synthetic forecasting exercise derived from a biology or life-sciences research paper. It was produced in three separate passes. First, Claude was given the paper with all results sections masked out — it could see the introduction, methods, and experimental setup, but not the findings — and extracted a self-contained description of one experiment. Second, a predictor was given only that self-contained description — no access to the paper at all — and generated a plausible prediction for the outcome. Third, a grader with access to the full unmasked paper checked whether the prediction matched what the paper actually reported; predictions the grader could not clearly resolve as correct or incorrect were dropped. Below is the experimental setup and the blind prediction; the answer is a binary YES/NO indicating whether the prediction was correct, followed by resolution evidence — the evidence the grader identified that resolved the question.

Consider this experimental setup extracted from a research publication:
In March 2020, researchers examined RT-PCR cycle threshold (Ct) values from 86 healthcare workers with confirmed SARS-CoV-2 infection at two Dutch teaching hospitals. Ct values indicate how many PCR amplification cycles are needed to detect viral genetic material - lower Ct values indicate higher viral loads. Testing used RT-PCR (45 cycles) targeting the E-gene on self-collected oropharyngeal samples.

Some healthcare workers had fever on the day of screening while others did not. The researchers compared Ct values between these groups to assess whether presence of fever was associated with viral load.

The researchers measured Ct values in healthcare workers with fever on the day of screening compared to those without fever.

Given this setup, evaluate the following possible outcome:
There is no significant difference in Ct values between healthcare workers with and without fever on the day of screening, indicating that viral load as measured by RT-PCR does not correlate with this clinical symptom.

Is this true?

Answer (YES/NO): YES